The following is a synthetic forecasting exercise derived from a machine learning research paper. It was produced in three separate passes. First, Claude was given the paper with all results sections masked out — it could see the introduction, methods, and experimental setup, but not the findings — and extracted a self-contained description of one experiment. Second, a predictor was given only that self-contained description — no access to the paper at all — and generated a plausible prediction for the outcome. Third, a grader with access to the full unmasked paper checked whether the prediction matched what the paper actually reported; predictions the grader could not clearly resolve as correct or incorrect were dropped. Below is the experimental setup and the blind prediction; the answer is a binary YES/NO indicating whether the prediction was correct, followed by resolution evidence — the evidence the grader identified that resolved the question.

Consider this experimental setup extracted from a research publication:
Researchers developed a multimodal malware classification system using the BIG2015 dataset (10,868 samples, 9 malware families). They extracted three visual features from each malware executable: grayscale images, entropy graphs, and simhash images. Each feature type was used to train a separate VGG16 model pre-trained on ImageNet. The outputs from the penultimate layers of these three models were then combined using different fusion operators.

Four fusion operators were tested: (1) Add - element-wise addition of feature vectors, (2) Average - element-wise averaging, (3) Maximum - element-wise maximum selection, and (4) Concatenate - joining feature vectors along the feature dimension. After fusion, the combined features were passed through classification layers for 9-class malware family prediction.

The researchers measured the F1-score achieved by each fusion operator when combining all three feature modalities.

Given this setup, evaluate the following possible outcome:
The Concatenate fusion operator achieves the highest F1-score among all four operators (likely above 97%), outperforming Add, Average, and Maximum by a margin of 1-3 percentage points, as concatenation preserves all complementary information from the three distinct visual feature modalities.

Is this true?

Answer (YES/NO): YES